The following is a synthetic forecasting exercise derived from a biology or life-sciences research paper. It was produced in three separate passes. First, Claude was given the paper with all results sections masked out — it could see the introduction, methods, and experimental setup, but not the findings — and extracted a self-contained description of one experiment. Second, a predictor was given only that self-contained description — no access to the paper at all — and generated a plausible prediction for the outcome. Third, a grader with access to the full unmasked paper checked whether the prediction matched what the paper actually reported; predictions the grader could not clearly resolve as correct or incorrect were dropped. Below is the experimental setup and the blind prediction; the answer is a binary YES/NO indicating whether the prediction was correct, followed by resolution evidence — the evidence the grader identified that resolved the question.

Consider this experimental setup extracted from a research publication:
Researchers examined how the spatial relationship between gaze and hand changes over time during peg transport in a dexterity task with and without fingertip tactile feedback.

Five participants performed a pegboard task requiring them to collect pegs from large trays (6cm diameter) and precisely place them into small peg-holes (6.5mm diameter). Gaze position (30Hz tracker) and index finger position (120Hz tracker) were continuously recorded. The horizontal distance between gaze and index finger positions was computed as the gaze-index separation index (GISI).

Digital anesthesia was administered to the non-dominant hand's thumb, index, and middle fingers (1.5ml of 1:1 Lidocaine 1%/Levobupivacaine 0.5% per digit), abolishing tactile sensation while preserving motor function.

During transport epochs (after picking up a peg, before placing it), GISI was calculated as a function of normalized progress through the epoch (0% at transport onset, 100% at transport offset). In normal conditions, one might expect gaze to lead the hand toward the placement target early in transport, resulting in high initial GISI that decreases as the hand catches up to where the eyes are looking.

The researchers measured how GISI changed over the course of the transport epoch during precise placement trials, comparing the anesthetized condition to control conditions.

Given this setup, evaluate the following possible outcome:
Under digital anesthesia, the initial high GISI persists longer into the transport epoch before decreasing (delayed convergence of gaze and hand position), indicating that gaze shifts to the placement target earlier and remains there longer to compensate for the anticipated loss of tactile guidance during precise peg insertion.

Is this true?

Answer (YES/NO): NO